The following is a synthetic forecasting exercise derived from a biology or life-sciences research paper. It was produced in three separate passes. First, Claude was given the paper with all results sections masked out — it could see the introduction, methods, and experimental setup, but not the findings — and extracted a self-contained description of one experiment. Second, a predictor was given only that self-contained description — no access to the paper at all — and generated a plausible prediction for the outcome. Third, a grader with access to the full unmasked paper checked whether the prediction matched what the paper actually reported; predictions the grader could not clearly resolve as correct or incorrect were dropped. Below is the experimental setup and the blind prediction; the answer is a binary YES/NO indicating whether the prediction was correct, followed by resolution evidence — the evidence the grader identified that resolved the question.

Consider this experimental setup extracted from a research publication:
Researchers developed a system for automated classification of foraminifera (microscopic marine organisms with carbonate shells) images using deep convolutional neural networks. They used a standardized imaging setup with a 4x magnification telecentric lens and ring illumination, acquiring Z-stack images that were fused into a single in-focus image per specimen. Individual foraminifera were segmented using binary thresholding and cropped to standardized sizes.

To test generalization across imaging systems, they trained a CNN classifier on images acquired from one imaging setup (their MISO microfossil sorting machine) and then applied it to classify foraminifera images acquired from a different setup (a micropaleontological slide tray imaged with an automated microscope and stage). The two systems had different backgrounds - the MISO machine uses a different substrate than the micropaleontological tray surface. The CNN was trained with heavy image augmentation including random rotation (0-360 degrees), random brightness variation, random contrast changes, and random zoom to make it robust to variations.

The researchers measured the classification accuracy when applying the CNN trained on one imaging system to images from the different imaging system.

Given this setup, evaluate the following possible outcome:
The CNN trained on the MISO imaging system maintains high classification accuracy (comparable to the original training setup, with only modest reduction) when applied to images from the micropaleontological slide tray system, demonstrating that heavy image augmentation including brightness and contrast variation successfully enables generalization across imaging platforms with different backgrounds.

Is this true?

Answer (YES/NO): NO